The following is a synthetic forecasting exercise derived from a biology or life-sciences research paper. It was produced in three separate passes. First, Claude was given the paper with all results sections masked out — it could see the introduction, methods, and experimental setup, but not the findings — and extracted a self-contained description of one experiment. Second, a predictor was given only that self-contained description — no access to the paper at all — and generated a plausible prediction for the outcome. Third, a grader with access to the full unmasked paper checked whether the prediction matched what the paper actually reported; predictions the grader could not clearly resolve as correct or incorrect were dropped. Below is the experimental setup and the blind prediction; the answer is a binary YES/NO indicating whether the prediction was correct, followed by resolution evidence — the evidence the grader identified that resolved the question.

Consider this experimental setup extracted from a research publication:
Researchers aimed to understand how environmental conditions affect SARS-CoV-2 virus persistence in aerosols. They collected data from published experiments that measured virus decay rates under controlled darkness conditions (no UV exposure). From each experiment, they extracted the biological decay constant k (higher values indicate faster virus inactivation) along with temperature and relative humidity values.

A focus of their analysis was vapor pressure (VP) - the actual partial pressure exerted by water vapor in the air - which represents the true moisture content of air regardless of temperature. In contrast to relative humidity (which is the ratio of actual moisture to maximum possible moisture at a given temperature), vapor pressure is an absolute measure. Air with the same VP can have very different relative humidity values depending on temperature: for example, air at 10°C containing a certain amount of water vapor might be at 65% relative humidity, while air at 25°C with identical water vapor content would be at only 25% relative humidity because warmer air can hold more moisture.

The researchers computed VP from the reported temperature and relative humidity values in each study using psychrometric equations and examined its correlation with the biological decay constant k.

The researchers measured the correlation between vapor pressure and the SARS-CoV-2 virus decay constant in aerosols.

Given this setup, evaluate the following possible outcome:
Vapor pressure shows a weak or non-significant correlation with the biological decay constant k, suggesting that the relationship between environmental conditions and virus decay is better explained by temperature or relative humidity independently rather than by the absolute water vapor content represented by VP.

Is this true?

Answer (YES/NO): NO